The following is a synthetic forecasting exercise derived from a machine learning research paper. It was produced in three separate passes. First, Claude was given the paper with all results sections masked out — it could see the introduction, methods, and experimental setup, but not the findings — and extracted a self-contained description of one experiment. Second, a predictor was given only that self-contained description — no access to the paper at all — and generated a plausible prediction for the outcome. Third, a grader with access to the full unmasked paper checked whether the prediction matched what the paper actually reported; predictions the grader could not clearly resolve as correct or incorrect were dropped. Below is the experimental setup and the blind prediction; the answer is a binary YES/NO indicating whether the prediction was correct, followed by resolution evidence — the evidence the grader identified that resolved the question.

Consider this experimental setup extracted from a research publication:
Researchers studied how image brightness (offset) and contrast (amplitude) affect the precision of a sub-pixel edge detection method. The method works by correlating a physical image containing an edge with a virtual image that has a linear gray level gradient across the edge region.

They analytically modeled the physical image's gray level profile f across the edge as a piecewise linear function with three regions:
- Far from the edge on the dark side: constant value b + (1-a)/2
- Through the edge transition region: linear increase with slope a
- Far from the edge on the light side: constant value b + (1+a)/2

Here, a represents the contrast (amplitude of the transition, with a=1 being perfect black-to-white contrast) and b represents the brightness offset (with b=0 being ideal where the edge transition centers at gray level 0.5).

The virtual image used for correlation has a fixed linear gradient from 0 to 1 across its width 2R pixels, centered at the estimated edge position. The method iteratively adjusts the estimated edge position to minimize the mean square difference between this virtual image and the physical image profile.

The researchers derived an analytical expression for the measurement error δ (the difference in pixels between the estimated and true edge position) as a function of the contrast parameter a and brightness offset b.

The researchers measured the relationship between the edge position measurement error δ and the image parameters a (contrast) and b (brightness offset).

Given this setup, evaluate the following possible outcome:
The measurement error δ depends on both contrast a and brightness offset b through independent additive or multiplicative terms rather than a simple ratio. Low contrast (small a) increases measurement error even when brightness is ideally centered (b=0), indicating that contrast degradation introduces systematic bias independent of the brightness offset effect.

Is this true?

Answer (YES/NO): NO